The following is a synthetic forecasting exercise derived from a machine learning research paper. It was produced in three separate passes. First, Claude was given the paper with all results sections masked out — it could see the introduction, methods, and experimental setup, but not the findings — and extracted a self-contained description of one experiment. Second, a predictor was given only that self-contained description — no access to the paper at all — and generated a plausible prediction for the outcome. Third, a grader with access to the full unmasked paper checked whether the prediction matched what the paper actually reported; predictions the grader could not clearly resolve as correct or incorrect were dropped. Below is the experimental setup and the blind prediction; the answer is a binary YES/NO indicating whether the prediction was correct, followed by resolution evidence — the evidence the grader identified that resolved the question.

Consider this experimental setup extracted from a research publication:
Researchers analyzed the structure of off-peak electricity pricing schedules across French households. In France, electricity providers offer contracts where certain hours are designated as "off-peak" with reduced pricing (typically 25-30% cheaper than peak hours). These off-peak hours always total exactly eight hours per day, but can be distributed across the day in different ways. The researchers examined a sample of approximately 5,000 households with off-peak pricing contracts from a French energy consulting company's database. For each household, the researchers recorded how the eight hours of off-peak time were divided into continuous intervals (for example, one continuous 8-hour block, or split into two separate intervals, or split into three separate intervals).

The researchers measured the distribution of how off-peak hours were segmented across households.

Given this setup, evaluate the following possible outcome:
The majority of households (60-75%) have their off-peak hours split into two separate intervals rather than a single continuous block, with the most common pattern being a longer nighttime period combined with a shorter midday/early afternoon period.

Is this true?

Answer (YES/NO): NO